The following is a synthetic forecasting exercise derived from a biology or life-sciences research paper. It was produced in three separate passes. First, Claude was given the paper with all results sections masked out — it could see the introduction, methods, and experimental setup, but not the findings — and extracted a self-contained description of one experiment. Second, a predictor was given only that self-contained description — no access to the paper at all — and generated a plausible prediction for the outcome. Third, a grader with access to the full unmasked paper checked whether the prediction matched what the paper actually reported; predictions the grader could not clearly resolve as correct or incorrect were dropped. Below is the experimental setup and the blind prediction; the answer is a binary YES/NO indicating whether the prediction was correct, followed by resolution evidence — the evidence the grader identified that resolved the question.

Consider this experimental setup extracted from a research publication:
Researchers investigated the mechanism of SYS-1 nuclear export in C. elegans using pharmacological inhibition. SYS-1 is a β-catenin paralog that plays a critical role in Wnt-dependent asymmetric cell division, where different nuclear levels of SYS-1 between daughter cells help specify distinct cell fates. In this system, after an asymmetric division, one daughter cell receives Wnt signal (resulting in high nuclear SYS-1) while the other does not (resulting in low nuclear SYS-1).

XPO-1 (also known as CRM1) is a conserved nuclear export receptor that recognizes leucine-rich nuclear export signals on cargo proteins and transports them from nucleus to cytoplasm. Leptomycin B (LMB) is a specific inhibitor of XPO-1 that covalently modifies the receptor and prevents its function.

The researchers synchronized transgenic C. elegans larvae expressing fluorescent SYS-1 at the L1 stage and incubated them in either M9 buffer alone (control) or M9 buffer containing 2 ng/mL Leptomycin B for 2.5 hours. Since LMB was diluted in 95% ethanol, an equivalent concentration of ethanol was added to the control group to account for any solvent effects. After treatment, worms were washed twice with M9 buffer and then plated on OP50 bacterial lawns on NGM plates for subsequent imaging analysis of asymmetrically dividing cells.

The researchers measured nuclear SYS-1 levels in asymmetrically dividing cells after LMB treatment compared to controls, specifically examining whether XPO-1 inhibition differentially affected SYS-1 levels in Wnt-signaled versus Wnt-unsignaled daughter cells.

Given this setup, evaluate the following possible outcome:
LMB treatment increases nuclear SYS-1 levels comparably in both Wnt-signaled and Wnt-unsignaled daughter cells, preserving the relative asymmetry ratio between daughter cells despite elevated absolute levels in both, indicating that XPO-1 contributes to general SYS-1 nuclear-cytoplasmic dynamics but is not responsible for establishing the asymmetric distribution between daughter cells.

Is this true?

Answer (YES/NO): NO